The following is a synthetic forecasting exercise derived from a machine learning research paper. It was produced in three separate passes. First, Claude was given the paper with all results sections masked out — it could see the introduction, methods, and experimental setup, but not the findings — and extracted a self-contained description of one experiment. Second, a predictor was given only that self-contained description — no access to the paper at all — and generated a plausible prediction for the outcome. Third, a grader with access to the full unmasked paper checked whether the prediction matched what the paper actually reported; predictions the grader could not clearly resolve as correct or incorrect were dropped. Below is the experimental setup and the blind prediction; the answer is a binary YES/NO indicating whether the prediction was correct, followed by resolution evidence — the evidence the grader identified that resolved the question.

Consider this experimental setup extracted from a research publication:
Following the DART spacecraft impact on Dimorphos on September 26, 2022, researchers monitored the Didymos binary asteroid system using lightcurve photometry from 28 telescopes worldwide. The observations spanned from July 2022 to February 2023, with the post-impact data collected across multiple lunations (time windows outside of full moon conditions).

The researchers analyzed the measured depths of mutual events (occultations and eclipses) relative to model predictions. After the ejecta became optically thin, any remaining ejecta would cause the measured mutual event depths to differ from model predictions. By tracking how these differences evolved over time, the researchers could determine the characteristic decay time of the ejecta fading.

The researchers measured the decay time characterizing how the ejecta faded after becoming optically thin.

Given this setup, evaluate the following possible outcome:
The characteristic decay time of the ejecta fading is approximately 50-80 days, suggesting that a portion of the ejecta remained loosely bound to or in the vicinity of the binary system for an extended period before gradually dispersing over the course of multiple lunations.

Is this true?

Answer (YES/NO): NO